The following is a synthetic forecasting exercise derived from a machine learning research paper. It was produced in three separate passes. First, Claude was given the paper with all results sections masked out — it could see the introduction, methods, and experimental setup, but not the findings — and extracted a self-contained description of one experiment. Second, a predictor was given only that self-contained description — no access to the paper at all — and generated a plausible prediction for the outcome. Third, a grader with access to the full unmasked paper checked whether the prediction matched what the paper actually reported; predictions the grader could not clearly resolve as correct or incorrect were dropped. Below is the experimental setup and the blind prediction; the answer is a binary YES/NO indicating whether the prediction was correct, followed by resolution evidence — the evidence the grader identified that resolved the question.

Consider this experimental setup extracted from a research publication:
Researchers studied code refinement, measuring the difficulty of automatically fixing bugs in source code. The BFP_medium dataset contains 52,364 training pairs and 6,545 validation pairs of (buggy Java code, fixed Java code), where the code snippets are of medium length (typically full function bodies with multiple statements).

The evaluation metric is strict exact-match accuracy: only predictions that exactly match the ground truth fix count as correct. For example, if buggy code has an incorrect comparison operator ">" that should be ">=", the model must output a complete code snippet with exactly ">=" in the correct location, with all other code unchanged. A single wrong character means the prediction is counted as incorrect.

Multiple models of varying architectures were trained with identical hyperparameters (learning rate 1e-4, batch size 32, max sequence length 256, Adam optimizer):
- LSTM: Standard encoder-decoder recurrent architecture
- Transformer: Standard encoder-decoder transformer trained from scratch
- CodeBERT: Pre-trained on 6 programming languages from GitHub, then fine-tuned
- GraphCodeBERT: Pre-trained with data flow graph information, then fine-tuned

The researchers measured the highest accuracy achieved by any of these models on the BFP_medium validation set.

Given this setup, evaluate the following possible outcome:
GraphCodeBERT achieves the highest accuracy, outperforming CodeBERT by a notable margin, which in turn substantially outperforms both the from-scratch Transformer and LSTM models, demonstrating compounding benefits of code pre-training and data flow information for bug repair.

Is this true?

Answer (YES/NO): YES